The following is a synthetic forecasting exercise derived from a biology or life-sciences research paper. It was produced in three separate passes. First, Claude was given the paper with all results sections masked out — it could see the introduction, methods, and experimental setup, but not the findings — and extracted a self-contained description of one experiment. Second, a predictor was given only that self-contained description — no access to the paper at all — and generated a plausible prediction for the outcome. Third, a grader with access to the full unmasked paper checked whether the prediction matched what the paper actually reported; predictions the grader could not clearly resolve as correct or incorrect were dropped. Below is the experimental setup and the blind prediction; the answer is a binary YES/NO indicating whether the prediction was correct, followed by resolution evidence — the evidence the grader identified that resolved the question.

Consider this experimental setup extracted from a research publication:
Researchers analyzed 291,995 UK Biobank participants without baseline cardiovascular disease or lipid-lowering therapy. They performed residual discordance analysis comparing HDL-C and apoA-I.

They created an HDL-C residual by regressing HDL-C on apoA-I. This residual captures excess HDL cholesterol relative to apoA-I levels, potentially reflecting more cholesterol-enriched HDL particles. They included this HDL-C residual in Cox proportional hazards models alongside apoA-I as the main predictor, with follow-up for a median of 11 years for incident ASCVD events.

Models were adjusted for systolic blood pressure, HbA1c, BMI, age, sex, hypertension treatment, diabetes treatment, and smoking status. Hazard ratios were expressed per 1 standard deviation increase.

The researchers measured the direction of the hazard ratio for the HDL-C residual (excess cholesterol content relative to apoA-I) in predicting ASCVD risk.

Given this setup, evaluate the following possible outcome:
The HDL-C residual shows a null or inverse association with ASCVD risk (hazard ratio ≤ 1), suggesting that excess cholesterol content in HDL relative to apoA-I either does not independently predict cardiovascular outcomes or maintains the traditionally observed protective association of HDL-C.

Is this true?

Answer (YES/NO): YES